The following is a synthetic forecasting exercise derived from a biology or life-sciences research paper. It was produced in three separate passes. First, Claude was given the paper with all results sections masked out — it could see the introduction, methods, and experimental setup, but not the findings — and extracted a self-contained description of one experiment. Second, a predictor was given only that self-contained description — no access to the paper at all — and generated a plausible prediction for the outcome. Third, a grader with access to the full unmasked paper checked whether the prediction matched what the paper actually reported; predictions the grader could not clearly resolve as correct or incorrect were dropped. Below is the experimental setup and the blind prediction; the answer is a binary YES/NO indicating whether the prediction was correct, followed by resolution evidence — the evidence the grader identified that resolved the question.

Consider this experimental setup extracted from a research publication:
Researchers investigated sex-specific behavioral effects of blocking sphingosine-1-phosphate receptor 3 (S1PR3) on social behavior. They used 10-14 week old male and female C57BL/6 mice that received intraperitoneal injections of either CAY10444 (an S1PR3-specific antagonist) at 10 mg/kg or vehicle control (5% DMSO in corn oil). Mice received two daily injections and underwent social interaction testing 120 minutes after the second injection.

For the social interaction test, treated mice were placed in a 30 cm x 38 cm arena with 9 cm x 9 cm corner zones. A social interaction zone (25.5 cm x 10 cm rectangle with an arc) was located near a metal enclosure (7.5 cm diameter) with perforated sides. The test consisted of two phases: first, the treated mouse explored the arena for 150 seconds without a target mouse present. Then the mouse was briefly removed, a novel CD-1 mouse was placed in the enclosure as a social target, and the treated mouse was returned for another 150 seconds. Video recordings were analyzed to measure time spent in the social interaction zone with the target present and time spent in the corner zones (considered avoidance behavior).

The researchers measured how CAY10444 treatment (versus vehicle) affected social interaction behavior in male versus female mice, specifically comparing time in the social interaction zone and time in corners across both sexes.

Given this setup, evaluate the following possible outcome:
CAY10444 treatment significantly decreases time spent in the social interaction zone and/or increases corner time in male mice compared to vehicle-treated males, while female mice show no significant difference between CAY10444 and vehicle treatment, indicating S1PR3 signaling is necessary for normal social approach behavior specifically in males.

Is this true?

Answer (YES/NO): NO